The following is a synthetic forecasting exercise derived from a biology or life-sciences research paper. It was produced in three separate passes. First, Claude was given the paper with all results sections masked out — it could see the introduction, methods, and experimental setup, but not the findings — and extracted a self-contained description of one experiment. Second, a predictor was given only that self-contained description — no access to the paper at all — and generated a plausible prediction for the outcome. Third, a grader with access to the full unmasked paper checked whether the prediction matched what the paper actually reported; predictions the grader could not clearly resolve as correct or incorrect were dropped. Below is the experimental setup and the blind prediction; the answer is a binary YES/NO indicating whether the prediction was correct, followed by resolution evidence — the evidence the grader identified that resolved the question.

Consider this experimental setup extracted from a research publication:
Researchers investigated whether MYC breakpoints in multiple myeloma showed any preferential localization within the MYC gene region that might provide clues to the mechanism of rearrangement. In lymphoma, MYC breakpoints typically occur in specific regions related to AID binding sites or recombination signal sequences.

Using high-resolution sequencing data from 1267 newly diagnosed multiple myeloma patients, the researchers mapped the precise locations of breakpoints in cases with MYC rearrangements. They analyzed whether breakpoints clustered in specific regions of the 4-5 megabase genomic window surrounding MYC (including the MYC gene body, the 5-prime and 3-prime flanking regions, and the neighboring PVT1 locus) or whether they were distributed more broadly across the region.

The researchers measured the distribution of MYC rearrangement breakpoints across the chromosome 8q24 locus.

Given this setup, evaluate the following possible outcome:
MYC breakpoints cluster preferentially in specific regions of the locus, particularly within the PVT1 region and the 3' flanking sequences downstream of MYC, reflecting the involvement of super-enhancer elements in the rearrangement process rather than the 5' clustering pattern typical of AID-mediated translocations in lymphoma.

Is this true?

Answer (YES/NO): NO